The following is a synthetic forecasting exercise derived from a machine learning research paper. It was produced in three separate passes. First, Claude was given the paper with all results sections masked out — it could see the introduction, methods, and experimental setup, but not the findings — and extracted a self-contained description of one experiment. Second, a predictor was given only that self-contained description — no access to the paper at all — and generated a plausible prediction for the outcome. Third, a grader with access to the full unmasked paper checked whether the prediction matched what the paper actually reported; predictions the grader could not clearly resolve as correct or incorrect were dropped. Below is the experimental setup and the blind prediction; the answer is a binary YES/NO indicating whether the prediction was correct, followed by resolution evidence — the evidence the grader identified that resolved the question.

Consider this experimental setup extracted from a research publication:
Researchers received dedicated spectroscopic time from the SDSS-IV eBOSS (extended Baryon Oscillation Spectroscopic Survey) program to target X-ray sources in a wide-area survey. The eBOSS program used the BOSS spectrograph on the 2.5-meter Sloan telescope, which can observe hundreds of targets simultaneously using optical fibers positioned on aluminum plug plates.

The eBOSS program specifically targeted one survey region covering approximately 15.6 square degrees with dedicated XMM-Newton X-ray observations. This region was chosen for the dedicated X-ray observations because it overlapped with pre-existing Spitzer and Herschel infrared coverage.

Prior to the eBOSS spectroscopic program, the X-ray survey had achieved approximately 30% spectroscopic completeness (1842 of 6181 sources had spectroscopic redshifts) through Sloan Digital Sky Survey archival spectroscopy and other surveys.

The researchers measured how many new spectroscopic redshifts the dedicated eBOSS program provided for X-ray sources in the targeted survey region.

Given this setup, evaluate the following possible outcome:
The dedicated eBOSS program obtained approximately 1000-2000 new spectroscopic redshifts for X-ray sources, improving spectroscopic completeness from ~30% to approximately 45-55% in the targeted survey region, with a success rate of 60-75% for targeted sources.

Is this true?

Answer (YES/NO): NO